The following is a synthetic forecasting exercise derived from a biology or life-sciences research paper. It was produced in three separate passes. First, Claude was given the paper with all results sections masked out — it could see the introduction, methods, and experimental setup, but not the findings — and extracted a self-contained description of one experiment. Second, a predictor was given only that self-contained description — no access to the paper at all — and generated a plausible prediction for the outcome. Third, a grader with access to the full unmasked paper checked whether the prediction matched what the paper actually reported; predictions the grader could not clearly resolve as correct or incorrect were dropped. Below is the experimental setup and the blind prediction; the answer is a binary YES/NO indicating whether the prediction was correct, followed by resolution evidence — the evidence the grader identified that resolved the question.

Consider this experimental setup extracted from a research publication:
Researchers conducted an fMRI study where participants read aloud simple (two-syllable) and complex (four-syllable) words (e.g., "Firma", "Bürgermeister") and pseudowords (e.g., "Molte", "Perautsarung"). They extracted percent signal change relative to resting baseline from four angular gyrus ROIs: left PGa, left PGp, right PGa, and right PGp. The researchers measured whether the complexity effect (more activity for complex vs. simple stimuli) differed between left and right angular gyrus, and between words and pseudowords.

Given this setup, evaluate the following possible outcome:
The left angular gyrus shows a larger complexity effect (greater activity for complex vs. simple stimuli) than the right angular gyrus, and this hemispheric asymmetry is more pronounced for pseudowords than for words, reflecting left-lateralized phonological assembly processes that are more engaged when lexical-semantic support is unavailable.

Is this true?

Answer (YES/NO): NO